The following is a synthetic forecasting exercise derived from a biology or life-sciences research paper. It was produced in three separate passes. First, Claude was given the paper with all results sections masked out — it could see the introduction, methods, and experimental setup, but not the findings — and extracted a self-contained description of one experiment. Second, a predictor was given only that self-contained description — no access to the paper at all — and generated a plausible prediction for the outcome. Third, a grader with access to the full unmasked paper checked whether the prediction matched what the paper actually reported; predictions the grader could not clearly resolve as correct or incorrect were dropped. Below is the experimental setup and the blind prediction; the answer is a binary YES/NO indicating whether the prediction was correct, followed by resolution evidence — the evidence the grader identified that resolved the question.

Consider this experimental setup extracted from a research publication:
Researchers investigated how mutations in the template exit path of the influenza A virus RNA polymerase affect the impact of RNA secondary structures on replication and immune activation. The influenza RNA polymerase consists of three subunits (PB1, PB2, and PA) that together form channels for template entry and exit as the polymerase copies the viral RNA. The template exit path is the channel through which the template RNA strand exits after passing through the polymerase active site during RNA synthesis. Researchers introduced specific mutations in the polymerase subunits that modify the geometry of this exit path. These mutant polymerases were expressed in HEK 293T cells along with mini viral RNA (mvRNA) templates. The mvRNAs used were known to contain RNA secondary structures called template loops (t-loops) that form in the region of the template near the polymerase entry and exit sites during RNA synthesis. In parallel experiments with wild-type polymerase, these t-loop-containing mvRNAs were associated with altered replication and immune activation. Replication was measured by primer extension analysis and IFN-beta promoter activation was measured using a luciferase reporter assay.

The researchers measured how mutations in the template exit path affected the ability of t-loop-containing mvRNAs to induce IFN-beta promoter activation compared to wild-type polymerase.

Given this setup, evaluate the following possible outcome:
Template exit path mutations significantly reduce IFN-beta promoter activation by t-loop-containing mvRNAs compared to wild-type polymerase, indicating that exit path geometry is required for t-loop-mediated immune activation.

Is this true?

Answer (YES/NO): NO